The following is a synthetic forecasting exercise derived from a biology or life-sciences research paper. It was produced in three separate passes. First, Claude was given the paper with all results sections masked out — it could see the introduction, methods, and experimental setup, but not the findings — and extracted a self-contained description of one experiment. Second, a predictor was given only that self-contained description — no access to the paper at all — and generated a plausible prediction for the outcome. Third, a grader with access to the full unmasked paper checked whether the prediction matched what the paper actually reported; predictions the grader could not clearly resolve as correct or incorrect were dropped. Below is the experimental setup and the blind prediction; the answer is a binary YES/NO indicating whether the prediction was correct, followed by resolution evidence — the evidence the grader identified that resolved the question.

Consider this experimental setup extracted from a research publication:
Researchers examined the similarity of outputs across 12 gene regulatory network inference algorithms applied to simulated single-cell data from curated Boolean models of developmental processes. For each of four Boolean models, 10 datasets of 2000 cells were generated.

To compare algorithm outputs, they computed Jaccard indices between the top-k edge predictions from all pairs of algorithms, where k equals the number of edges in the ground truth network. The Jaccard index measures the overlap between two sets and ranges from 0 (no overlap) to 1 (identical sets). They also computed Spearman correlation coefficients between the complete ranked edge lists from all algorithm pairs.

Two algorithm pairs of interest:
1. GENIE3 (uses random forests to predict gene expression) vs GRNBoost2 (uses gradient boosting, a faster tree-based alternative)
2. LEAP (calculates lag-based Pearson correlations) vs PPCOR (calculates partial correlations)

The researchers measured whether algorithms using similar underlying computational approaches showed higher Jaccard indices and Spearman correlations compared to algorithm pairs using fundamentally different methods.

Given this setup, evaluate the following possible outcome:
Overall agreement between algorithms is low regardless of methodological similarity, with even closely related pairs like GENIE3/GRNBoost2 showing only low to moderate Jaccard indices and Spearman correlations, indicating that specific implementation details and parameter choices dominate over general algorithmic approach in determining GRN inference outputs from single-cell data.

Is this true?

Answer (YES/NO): NO